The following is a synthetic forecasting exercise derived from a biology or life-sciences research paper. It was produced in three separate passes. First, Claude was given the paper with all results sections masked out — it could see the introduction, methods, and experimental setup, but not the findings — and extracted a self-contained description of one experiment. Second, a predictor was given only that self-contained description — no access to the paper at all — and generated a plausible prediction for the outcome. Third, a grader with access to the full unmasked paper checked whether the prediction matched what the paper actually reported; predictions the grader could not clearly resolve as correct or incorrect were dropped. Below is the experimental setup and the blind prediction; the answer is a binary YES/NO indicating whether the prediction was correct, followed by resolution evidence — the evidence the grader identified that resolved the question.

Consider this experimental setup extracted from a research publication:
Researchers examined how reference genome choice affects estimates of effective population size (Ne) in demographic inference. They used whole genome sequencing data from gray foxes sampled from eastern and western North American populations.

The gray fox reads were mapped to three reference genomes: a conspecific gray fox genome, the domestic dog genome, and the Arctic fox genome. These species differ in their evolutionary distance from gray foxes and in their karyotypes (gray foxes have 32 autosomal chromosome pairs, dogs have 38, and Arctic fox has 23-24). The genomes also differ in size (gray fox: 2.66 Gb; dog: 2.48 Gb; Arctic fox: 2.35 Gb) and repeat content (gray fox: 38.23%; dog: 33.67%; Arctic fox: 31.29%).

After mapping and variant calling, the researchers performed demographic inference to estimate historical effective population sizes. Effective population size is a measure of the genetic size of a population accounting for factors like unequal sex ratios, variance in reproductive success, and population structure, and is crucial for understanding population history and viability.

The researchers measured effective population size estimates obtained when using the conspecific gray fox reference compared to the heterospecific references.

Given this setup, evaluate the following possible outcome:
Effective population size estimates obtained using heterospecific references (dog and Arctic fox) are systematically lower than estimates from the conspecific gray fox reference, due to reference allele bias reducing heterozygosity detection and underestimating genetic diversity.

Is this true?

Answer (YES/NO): YES